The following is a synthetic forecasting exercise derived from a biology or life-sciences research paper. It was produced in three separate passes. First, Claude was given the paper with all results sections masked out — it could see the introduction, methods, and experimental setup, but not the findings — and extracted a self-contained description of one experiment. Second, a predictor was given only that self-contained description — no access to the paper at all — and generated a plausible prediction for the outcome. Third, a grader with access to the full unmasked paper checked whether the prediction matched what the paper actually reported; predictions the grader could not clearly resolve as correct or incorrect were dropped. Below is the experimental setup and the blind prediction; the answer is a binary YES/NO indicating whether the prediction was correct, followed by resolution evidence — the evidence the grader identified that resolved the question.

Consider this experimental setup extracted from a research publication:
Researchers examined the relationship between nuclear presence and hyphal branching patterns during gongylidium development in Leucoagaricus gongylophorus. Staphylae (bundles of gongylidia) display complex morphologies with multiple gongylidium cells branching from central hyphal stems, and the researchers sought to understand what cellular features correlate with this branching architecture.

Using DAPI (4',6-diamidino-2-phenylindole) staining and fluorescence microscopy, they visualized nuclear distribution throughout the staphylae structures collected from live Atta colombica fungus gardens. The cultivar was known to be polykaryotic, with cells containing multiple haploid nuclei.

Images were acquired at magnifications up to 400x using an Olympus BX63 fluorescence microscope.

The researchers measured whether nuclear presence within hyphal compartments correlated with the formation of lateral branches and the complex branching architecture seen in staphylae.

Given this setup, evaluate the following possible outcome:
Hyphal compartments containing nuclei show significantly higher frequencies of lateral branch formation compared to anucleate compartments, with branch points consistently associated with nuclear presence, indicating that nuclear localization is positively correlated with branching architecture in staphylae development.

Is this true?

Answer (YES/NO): NO